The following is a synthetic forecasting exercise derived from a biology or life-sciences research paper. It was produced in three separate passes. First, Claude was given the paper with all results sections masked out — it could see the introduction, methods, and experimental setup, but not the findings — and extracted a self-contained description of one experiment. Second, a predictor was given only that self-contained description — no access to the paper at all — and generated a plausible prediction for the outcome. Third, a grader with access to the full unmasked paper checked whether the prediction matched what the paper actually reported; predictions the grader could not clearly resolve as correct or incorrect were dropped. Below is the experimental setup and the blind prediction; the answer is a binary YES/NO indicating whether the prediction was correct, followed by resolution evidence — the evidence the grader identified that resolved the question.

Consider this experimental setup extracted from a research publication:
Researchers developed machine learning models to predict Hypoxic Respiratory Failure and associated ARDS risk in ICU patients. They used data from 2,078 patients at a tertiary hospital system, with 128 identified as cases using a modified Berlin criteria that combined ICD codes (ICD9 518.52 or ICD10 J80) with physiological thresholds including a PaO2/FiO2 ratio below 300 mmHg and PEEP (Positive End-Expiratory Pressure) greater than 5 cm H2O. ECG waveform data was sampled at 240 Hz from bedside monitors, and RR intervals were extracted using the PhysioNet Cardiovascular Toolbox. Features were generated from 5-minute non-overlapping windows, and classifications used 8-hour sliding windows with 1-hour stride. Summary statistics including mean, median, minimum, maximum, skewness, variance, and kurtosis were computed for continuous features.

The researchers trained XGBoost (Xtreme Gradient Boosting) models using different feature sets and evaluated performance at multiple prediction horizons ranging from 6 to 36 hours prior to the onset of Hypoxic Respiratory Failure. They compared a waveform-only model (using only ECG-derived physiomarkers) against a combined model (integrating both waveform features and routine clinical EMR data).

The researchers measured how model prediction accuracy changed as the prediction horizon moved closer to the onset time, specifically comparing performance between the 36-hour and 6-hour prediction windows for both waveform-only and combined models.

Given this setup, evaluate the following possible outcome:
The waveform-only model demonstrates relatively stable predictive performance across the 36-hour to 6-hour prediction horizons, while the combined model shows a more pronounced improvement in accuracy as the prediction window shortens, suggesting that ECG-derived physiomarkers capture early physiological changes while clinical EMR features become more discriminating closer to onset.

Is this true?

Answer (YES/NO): NO